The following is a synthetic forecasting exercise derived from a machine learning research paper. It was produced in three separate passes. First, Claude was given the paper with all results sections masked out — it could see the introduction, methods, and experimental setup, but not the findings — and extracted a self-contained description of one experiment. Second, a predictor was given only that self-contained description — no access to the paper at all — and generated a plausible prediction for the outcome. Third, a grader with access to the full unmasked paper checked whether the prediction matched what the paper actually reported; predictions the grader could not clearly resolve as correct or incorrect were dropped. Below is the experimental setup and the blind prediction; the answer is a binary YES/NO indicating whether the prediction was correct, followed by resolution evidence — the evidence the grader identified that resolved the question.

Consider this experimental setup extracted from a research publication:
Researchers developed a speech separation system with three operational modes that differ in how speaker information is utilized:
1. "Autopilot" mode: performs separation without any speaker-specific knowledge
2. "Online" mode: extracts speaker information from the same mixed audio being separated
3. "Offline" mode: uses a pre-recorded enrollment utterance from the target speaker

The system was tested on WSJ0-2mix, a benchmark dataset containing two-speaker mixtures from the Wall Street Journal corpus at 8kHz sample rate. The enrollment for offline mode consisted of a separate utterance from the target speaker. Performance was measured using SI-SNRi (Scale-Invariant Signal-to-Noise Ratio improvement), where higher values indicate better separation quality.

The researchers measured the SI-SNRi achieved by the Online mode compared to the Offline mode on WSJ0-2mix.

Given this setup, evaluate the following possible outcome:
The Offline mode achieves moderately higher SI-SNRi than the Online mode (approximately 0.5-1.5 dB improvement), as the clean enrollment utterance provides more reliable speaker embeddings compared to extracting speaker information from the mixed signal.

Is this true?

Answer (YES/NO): NO